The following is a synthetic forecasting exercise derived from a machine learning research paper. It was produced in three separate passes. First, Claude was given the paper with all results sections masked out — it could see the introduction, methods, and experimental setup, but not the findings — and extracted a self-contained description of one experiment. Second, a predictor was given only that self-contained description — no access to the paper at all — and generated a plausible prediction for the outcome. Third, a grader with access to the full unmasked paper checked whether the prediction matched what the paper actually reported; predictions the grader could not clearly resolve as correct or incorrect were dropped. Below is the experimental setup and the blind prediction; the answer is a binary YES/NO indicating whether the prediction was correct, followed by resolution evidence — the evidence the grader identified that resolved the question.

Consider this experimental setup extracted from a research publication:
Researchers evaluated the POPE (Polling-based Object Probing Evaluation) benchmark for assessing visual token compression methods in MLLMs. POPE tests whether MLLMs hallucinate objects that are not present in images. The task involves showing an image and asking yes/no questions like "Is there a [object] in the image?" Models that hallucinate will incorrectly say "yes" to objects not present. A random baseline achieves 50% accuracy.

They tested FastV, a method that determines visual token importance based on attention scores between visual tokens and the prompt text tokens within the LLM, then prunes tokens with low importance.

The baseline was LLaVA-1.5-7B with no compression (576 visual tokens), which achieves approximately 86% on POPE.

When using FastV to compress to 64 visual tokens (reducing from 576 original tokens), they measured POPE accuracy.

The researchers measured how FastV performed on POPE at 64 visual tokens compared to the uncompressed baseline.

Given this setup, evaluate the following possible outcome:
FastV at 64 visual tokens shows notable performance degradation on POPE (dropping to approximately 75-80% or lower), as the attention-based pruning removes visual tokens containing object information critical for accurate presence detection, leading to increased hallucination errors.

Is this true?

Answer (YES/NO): NO